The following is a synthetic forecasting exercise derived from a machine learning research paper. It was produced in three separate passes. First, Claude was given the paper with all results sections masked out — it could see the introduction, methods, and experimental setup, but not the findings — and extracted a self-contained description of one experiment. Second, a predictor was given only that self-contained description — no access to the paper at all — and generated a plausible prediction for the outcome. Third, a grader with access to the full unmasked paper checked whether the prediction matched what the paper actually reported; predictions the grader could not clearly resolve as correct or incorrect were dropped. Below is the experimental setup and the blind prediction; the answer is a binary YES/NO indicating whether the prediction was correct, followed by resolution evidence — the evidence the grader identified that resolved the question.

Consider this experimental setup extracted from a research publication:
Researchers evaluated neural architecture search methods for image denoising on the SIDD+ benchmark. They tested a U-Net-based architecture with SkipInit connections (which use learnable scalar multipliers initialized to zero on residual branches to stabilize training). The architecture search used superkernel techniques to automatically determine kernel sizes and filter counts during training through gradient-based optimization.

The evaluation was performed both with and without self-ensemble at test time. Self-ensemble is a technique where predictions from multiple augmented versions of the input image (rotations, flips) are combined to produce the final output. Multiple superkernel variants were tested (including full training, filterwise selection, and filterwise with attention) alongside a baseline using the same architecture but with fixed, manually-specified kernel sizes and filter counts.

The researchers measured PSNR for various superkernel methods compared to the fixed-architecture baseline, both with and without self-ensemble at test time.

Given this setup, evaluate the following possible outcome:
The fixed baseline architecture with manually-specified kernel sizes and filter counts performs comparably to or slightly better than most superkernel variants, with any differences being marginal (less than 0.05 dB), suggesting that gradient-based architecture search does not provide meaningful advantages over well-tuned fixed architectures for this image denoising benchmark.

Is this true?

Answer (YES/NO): NO